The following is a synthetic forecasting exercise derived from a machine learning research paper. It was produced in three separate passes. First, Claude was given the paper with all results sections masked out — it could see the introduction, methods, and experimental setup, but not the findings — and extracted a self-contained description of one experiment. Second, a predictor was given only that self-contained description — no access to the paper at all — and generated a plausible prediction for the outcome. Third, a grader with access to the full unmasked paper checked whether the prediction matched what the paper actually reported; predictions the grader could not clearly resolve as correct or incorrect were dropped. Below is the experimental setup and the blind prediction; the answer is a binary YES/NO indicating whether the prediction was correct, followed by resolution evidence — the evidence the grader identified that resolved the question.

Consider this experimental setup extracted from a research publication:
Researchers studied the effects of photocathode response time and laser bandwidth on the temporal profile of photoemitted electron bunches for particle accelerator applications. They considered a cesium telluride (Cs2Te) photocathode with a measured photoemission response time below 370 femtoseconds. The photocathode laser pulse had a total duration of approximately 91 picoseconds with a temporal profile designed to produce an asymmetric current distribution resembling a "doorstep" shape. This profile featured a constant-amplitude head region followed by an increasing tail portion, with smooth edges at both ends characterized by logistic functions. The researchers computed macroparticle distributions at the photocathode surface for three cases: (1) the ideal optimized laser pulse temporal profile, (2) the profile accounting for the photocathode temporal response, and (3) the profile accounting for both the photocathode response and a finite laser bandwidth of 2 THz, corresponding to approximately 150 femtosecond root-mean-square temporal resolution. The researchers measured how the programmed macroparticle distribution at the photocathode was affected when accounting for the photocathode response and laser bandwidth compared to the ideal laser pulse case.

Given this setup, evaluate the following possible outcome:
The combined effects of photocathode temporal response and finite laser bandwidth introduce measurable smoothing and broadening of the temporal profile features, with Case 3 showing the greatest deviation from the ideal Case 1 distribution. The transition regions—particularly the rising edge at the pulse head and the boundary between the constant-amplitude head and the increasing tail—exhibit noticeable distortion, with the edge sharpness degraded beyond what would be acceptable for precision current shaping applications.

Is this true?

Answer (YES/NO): NO